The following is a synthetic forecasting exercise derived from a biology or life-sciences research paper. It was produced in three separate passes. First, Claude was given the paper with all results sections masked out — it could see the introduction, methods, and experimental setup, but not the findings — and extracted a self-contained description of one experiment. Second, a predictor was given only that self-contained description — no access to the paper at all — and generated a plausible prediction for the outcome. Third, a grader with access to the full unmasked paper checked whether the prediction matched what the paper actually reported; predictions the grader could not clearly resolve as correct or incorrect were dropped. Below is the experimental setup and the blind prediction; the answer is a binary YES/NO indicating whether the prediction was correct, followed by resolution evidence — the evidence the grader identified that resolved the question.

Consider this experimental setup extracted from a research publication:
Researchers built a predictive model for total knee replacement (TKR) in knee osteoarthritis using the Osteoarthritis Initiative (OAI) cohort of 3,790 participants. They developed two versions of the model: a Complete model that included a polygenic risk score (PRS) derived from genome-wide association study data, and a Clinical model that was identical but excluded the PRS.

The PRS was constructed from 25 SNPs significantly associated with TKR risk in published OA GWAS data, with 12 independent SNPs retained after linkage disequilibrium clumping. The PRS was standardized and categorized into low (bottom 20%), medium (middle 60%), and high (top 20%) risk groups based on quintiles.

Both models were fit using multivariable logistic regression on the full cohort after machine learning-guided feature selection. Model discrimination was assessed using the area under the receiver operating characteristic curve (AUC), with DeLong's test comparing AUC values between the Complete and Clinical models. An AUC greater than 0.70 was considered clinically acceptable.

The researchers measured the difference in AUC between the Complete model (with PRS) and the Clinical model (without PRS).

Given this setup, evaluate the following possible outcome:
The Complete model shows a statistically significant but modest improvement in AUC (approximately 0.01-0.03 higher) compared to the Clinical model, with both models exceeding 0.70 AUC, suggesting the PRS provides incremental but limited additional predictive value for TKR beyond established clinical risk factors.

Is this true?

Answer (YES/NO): NO